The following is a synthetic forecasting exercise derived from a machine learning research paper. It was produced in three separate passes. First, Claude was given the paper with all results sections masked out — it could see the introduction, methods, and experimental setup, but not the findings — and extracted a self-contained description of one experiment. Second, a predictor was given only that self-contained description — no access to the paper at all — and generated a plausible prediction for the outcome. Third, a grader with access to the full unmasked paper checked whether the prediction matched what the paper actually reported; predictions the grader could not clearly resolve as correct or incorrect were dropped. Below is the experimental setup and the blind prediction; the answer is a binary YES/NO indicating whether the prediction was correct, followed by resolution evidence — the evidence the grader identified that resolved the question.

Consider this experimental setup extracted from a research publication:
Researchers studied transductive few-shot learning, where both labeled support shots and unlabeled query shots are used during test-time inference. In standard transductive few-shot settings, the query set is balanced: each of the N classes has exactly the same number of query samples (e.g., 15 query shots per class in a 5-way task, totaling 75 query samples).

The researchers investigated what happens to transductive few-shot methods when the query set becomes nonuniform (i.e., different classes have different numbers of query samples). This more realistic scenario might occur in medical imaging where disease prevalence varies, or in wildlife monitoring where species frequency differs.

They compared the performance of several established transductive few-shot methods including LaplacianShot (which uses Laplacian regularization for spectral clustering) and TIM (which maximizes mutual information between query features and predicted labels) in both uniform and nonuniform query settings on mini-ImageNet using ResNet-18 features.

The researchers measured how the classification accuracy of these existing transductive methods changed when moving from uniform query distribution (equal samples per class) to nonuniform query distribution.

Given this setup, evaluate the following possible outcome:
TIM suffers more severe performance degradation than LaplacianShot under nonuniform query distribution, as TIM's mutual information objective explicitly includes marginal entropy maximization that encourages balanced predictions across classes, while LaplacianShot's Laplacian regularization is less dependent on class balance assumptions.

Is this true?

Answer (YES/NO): YES